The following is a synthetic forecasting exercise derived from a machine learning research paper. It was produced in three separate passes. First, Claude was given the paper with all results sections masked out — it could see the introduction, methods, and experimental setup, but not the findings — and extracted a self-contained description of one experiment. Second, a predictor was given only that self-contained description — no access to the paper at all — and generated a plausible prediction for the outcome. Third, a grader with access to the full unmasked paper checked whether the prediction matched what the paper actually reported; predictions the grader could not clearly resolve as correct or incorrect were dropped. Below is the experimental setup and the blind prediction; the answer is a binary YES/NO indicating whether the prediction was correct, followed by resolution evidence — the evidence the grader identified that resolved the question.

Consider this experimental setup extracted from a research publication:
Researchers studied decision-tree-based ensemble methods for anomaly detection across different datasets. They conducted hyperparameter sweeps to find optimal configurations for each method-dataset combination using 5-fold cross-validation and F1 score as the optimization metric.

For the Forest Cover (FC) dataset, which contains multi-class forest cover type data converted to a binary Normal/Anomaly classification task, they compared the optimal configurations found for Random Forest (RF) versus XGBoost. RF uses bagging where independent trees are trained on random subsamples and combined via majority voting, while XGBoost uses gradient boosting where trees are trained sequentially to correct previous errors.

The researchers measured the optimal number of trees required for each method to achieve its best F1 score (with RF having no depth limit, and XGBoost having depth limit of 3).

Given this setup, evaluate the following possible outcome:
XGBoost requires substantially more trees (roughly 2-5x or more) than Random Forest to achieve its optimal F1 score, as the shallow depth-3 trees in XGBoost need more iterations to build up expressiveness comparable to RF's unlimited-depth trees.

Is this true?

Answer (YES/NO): YES